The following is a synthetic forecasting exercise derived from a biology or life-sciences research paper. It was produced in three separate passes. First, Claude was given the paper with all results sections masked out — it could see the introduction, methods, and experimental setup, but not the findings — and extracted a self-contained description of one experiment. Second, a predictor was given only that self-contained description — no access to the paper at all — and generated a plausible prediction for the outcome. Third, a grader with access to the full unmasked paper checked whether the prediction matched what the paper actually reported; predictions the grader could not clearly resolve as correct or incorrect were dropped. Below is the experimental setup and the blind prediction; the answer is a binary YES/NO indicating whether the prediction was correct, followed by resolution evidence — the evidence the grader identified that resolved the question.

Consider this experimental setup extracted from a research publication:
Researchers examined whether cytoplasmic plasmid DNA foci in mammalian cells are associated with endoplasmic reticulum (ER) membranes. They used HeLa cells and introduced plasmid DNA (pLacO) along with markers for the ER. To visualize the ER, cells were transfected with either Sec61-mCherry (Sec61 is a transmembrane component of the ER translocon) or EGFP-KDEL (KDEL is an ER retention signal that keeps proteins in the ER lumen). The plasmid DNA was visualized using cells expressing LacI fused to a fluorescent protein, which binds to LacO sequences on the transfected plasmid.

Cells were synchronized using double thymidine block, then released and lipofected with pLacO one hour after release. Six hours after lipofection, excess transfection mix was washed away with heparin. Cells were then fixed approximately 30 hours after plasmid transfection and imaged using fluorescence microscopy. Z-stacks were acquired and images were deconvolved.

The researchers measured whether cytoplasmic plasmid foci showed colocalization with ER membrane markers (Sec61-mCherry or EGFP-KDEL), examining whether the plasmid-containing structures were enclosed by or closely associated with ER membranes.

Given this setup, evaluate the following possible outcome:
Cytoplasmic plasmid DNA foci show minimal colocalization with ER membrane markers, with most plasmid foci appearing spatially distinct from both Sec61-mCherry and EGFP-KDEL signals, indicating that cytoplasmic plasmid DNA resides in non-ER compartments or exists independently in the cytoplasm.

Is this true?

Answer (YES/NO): NO